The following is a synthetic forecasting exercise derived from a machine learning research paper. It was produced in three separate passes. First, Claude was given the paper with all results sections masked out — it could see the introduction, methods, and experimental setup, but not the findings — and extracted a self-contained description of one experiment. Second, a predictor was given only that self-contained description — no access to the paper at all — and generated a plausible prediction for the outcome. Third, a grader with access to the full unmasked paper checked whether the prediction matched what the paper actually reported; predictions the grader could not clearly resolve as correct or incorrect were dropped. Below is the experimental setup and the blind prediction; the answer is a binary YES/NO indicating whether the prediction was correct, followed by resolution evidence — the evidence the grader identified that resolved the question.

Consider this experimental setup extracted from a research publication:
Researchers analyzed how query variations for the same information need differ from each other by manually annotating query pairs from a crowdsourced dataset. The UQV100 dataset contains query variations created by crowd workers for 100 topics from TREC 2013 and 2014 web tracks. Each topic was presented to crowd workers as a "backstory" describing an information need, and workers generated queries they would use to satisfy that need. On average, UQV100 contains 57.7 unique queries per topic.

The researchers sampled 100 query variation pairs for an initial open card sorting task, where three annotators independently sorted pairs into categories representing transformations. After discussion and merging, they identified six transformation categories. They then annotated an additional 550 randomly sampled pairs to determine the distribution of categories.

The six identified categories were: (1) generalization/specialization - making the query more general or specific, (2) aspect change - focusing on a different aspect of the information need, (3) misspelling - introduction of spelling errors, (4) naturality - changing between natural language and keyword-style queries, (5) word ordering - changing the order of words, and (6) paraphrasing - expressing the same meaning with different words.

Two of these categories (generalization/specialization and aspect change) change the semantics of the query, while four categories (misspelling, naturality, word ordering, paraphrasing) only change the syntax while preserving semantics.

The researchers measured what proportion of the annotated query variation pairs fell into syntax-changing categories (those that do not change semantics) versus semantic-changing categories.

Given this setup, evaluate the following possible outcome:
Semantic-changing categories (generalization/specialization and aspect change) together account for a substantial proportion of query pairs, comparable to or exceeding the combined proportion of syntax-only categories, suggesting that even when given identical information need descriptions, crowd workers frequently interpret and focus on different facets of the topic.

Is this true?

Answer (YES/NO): NO